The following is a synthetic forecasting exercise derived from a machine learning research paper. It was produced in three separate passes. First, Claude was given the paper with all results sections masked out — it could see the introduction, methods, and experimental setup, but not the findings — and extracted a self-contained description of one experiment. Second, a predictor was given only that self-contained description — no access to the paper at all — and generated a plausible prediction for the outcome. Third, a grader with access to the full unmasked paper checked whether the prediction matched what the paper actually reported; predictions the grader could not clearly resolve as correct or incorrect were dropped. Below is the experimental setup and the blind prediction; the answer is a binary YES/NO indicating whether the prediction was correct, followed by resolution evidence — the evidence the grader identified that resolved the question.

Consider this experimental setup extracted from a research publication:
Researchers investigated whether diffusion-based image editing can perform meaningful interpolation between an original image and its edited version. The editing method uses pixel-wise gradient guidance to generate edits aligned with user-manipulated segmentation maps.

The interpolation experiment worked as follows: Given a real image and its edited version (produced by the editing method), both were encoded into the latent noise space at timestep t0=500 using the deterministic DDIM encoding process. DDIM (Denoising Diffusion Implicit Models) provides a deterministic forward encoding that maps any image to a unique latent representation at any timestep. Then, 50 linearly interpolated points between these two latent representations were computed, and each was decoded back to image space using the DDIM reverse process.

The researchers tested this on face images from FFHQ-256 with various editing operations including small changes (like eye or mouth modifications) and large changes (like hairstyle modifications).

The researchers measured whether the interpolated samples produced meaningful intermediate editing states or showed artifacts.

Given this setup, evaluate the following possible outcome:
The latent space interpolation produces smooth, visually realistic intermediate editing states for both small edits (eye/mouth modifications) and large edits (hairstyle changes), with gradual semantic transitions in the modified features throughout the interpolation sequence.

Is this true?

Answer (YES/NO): NO